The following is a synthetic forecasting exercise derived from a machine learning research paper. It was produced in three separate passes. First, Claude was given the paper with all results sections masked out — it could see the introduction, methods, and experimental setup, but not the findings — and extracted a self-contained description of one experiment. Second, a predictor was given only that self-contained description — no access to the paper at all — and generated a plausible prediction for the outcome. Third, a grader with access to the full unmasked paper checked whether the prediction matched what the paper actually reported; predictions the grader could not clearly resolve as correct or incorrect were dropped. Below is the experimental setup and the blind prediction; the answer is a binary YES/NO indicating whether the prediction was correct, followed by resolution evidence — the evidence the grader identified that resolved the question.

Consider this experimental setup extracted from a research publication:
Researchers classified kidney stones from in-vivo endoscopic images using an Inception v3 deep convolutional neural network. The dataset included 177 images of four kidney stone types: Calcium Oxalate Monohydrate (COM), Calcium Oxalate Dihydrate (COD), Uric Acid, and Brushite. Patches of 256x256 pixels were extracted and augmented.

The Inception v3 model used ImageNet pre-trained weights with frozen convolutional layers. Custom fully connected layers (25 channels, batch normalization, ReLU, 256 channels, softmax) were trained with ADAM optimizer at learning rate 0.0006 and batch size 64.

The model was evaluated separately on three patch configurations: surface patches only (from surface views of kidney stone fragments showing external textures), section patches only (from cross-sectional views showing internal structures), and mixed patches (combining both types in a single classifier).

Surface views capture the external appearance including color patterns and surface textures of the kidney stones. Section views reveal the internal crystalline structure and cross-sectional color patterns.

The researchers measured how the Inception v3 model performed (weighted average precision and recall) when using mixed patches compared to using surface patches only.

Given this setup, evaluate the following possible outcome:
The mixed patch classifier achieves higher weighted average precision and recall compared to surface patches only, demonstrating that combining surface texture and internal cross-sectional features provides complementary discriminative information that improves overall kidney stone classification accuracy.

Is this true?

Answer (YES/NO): NO